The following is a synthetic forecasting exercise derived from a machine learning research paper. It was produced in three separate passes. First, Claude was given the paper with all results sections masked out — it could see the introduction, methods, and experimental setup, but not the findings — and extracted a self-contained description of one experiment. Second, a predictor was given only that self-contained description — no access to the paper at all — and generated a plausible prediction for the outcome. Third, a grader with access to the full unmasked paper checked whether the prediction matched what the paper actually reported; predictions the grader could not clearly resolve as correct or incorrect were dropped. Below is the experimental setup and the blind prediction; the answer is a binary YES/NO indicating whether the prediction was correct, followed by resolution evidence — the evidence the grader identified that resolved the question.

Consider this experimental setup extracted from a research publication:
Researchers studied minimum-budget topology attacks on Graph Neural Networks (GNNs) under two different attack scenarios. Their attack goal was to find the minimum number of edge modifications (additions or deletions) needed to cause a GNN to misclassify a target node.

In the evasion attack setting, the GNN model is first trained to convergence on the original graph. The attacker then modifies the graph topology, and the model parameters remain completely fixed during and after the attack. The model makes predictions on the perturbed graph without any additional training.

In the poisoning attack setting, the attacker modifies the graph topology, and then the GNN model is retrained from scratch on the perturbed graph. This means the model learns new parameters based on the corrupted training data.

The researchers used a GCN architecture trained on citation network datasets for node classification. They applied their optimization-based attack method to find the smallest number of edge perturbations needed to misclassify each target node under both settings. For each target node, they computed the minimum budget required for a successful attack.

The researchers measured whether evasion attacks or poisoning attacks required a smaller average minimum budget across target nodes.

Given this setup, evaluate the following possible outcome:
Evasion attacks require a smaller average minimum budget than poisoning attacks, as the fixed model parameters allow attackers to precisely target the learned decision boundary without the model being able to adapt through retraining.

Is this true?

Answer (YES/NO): YES